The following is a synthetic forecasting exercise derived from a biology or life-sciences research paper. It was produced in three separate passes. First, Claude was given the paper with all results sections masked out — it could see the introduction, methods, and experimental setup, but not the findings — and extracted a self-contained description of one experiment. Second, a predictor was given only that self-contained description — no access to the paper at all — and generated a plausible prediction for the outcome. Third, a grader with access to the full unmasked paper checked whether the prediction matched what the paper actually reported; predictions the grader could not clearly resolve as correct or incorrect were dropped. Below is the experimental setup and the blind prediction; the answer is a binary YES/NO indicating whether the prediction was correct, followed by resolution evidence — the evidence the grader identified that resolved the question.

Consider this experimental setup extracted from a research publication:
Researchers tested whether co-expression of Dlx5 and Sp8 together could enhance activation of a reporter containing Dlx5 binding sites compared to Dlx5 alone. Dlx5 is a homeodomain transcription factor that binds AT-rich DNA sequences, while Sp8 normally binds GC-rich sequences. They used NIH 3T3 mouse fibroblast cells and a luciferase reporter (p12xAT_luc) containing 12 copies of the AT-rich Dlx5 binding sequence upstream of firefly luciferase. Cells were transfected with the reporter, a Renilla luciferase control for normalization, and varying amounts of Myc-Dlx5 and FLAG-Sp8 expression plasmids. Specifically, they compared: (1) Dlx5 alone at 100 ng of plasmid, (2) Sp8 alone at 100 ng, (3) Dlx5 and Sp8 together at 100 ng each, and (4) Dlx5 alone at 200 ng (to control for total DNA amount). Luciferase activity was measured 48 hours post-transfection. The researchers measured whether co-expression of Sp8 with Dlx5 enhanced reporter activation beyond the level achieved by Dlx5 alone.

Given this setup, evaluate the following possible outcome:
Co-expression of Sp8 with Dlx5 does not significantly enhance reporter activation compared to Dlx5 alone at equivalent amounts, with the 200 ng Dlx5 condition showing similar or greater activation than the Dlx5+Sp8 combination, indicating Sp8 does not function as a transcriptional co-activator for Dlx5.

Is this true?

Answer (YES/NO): YES